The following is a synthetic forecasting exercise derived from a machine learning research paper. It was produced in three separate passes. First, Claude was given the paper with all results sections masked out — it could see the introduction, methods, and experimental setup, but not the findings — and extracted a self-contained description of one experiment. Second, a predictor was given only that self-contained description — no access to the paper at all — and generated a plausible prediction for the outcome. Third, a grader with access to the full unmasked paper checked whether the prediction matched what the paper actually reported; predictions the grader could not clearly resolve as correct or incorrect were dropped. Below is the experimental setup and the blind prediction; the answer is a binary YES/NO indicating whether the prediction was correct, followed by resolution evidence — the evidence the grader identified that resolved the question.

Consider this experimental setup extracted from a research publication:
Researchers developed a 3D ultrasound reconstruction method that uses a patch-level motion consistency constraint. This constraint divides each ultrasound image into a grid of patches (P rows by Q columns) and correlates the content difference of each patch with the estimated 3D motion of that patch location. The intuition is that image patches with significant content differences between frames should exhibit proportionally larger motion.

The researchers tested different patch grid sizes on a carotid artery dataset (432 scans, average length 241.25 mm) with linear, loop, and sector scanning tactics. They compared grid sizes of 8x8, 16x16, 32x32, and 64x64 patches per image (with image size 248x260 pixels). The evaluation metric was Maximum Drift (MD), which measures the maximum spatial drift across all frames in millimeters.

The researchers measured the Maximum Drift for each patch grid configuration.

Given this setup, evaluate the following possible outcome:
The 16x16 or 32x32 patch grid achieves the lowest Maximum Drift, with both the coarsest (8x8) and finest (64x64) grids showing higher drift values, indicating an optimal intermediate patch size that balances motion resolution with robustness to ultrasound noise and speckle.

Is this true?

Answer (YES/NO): YES